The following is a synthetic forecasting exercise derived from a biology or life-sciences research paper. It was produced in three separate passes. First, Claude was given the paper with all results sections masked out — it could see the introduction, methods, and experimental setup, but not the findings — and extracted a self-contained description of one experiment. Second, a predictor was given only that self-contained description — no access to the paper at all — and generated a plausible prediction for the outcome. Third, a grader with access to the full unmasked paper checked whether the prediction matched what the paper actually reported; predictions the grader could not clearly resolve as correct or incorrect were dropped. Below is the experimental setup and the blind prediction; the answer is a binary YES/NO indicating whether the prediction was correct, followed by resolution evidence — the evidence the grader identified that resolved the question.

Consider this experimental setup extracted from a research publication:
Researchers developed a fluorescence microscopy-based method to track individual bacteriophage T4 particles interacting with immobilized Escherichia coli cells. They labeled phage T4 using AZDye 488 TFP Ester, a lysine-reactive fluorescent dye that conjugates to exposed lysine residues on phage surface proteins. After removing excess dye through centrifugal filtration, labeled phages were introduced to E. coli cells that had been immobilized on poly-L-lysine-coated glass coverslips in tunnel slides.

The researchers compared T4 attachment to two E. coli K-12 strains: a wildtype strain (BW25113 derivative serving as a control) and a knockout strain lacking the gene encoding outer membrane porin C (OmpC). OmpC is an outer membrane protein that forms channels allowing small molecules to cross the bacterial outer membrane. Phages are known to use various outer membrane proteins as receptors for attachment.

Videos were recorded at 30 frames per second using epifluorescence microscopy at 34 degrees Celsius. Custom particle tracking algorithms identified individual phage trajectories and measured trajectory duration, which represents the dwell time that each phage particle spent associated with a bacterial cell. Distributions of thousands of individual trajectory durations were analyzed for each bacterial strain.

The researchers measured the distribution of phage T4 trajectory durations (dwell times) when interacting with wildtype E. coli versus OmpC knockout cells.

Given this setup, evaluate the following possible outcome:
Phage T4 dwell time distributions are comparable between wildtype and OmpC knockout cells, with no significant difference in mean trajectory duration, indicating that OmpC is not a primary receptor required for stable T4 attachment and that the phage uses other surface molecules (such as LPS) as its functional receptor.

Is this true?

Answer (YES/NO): NO